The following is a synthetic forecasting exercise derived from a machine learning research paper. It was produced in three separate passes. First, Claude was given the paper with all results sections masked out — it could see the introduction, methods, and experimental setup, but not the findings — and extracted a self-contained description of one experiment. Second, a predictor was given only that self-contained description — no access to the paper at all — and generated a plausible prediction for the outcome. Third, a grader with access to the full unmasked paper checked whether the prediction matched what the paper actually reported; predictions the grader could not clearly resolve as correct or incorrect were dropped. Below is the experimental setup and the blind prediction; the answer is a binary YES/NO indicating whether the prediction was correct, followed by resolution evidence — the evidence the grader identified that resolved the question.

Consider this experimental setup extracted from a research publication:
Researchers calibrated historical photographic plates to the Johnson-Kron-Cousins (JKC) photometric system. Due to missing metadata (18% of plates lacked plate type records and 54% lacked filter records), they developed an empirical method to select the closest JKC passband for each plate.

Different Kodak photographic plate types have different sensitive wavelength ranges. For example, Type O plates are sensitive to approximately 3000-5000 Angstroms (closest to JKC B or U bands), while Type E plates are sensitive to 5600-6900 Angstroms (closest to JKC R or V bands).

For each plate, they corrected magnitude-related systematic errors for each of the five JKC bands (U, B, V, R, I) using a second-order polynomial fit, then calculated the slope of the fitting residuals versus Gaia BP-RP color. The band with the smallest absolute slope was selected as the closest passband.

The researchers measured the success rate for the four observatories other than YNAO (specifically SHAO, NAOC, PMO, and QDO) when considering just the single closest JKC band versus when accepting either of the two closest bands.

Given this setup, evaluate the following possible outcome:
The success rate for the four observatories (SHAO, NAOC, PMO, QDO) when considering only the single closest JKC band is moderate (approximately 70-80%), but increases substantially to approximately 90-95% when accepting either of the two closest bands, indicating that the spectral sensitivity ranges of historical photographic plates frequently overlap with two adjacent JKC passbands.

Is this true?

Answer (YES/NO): NO